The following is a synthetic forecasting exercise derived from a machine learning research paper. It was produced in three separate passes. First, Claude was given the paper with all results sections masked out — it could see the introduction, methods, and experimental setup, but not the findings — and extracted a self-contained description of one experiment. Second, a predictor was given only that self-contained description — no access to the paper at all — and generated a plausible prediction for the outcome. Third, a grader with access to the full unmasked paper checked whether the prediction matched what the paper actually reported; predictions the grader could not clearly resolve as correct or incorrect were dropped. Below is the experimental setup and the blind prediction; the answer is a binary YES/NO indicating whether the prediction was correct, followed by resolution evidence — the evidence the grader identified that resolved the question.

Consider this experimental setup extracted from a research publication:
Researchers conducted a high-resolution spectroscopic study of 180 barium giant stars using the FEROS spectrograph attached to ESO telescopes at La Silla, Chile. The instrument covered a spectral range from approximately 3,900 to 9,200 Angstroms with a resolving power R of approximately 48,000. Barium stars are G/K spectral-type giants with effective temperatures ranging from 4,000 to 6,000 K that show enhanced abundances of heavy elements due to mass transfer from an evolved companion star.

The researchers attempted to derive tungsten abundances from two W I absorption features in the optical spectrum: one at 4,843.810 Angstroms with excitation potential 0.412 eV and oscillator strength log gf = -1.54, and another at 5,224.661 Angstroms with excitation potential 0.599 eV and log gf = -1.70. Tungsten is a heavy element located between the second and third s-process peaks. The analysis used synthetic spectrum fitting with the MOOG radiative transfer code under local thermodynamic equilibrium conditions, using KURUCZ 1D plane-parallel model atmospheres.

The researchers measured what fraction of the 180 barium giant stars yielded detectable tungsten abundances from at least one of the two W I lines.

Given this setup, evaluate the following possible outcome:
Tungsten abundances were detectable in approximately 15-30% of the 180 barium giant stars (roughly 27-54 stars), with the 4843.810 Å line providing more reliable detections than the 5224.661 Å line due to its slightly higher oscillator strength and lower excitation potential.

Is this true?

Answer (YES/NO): NO